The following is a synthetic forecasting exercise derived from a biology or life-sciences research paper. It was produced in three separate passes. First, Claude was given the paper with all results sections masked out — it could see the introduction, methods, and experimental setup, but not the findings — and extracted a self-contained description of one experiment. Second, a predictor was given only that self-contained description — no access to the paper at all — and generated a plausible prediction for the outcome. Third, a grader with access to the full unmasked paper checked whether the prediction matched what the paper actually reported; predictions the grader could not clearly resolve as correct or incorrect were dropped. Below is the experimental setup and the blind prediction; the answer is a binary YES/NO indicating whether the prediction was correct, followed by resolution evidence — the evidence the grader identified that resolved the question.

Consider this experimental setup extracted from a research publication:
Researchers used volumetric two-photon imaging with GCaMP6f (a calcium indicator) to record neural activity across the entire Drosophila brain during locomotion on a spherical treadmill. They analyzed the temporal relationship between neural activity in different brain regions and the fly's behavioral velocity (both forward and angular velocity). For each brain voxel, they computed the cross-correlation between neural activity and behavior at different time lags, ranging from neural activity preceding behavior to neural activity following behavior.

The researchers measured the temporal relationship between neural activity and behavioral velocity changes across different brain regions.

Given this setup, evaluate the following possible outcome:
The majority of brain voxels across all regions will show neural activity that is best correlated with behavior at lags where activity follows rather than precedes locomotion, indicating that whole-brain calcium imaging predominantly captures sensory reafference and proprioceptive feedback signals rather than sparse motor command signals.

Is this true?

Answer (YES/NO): NO